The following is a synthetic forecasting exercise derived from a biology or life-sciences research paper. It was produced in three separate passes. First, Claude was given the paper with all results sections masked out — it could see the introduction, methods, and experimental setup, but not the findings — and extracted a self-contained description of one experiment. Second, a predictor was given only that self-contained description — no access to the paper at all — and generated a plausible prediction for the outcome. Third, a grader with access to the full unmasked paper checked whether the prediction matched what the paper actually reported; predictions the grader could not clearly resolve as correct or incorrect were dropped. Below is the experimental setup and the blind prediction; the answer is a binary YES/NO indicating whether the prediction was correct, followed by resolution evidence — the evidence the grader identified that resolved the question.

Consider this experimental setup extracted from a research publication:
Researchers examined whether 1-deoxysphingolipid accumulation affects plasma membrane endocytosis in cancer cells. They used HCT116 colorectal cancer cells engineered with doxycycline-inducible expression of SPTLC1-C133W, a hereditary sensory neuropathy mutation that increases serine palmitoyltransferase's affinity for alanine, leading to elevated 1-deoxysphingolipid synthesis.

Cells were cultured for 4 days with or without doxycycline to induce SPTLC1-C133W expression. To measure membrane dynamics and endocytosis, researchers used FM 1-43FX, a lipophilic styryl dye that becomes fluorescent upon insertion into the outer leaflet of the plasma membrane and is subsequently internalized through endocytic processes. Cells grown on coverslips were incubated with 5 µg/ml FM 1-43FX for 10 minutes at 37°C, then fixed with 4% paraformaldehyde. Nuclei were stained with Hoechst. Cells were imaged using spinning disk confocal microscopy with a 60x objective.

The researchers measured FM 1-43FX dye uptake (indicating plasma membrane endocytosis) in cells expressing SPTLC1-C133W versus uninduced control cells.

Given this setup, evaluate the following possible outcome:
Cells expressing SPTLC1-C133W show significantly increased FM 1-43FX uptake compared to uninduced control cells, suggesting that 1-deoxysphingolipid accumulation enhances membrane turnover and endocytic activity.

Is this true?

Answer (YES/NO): NO